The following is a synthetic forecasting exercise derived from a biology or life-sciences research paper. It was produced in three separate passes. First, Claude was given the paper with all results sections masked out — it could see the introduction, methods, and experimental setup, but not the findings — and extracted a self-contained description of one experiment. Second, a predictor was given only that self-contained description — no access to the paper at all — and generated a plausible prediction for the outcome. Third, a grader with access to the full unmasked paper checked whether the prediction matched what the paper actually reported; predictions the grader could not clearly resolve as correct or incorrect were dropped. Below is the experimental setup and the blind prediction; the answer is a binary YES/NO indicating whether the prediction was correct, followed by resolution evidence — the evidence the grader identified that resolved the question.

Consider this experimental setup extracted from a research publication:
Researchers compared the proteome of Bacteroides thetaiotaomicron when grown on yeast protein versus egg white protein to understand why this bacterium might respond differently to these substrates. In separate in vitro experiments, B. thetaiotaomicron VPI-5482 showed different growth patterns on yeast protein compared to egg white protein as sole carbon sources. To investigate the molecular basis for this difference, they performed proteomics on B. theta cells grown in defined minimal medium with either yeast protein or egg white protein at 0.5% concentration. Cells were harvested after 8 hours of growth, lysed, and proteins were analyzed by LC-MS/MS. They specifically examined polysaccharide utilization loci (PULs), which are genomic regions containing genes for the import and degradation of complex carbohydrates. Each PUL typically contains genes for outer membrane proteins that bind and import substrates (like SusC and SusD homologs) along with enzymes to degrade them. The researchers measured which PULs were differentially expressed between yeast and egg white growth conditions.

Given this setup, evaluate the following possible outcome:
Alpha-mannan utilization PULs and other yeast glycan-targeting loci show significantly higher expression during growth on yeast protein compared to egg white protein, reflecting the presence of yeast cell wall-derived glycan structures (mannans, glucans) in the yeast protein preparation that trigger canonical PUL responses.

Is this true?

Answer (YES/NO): YES